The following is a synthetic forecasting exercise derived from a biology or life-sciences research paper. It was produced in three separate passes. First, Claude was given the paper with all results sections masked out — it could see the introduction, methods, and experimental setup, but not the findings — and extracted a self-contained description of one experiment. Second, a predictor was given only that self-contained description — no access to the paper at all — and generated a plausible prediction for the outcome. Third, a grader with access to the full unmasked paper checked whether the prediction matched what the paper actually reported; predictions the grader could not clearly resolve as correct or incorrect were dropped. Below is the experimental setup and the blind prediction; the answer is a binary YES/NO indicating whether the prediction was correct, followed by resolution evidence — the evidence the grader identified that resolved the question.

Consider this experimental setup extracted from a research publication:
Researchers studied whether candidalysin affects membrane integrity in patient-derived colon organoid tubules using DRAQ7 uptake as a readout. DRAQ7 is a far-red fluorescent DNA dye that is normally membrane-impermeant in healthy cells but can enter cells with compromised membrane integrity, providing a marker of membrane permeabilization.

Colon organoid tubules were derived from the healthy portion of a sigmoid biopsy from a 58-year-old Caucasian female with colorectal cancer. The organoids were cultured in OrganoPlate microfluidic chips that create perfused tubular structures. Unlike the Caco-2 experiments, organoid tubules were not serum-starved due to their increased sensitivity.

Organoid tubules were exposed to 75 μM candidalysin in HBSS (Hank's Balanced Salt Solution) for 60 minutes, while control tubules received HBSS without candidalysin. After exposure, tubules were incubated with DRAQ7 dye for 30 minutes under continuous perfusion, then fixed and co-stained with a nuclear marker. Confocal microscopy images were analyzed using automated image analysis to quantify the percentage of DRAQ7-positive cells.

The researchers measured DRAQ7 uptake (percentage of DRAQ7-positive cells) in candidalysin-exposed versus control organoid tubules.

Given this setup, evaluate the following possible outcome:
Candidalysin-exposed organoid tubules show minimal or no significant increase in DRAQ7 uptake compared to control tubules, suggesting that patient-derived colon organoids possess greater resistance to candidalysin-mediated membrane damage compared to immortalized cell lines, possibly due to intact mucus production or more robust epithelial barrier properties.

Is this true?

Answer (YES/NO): NO